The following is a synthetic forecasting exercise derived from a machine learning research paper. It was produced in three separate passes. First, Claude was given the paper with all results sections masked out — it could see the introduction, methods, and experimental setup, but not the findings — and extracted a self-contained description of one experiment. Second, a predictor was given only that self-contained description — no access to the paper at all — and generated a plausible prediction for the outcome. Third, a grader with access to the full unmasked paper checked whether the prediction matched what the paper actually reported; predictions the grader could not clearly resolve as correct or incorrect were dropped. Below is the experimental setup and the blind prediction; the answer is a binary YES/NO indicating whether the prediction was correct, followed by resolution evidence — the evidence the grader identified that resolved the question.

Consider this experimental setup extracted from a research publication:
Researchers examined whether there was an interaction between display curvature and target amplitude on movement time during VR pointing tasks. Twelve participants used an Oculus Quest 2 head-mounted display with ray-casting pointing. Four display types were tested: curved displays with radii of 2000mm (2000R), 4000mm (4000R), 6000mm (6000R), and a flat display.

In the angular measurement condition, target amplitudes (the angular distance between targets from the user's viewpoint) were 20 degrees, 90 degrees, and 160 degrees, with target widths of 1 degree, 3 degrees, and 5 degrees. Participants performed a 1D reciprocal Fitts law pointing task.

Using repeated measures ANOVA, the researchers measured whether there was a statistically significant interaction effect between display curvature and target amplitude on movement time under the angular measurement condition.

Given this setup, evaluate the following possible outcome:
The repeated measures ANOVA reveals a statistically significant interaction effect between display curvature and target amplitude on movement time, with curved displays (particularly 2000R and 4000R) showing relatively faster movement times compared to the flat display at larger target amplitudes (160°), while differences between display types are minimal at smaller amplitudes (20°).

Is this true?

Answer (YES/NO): NO